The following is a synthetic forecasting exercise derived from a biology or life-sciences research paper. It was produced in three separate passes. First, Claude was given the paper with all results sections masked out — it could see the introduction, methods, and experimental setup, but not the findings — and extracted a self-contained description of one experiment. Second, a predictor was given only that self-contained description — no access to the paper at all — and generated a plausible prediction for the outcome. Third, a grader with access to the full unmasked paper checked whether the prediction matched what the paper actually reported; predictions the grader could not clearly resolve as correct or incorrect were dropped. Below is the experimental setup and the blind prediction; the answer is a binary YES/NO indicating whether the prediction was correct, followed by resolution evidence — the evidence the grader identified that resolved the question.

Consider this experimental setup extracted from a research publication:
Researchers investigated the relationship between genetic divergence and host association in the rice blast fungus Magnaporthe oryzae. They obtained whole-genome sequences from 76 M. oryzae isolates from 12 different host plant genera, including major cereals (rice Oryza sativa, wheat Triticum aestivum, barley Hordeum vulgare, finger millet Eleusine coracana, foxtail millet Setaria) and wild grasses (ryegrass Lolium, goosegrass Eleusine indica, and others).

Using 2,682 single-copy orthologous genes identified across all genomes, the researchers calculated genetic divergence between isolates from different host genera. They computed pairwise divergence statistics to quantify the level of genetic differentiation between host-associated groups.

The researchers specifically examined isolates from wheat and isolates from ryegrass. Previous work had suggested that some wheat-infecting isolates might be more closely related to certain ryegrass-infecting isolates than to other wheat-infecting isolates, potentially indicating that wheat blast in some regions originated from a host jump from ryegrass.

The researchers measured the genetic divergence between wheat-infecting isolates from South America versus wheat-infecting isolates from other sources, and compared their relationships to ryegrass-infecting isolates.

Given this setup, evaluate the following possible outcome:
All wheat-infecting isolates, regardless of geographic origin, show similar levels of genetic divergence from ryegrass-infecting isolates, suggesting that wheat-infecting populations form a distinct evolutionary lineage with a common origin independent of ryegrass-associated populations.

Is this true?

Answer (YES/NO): NO